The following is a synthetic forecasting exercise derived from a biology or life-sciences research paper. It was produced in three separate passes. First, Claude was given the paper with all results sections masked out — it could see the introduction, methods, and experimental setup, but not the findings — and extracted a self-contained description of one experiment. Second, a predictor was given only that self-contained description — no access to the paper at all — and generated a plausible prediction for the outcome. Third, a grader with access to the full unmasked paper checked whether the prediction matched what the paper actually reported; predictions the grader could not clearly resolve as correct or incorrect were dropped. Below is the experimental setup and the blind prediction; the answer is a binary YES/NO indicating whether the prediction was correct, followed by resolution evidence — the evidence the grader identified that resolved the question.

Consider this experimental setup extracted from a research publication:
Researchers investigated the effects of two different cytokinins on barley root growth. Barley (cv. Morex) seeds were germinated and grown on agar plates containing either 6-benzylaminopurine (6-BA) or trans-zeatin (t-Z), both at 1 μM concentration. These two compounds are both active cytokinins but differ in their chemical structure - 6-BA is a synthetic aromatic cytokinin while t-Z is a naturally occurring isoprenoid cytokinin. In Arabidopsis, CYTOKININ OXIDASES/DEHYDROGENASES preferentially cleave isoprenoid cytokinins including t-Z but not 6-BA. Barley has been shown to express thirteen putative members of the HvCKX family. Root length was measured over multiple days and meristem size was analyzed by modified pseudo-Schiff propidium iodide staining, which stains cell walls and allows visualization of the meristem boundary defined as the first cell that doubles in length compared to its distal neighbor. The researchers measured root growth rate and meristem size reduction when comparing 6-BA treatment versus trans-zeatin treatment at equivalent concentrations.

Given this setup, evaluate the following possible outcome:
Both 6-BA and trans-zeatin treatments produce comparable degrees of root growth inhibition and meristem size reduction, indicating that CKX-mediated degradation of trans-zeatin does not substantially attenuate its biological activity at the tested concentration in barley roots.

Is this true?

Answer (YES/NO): NO